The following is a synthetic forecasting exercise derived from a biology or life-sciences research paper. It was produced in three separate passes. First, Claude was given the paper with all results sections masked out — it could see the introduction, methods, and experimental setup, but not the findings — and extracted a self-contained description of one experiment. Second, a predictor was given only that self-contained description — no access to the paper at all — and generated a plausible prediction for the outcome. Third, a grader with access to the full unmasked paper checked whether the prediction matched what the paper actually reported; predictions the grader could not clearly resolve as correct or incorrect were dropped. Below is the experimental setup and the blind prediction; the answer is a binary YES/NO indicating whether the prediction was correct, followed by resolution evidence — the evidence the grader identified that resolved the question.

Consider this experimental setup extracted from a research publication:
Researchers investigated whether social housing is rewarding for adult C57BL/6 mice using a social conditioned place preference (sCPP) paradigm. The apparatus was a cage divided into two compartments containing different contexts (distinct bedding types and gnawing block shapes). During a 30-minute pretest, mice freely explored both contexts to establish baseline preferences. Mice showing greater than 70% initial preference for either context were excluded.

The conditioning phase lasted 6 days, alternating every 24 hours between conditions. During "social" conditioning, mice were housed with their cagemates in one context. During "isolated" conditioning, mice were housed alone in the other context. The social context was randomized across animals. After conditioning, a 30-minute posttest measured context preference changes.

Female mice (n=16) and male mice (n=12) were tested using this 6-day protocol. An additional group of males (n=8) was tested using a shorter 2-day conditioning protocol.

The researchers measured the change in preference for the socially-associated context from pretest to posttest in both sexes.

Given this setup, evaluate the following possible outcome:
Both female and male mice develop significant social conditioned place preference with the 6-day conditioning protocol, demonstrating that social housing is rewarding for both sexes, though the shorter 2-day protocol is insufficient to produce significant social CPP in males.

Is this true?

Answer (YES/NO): YES